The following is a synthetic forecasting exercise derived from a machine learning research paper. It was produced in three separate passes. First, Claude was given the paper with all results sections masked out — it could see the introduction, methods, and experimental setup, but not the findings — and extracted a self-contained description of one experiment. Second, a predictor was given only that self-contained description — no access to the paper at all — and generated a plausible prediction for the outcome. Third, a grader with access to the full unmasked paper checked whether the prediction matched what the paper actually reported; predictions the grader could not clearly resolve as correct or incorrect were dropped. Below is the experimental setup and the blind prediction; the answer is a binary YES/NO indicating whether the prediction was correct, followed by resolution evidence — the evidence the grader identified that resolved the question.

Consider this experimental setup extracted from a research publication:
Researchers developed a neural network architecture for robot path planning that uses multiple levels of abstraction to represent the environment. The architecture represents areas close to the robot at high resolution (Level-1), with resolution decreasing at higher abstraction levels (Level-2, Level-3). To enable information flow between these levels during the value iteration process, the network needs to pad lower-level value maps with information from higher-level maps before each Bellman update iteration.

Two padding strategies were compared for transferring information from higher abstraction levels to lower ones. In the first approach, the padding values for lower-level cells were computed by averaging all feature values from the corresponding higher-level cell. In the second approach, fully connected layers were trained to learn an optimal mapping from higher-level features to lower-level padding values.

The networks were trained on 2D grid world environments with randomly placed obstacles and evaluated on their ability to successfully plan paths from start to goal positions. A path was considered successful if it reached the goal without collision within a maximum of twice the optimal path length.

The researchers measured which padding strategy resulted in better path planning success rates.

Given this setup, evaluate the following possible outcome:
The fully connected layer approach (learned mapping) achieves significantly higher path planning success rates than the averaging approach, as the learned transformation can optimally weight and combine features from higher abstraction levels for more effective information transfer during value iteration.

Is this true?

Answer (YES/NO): NO